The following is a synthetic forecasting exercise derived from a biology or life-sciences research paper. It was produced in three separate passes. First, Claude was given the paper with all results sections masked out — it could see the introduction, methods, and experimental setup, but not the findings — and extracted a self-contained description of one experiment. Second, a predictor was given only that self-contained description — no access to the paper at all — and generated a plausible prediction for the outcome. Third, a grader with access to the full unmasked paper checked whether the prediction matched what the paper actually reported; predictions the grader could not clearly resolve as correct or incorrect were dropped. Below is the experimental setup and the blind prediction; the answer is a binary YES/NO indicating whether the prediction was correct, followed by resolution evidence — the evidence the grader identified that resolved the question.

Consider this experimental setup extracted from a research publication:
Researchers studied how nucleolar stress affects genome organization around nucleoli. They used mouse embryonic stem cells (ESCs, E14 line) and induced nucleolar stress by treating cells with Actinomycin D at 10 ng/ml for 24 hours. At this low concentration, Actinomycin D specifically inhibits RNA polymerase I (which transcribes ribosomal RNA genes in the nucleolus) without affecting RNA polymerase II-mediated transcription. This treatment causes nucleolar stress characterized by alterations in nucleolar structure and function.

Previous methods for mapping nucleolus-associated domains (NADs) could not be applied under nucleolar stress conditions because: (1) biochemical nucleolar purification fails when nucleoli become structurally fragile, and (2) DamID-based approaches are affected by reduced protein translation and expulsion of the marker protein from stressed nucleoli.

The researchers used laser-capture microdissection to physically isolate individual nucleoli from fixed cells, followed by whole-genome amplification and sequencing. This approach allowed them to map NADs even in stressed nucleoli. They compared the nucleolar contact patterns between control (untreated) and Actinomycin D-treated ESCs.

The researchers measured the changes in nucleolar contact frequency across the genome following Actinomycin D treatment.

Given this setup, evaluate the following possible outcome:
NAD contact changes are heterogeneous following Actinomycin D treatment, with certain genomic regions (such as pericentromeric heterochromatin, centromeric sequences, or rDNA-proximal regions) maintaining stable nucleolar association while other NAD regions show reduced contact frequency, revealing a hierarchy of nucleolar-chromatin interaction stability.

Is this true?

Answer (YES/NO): YES